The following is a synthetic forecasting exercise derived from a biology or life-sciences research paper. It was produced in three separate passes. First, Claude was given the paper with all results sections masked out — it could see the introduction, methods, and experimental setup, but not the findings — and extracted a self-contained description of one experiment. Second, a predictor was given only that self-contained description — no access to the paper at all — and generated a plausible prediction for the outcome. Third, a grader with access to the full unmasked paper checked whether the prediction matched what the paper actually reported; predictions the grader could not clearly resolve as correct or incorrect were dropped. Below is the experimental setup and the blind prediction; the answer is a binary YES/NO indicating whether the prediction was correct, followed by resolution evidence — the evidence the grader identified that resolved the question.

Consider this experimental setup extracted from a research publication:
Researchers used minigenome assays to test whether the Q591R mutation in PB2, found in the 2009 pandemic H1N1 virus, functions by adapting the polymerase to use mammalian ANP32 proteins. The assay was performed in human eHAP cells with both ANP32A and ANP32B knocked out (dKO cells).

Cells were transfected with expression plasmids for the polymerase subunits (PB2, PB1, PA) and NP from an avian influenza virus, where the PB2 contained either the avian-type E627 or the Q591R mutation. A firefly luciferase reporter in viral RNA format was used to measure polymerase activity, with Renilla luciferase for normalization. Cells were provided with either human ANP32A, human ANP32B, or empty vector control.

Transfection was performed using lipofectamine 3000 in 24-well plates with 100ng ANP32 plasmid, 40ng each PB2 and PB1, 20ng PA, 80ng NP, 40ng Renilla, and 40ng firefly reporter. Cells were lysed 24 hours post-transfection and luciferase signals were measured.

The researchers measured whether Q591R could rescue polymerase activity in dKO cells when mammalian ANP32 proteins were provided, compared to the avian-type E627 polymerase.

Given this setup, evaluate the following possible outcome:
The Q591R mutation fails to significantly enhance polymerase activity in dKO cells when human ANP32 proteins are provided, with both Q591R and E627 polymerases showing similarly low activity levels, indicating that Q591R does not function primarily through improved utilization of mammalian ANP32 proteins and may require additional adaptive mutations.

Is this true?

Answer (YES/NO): NO